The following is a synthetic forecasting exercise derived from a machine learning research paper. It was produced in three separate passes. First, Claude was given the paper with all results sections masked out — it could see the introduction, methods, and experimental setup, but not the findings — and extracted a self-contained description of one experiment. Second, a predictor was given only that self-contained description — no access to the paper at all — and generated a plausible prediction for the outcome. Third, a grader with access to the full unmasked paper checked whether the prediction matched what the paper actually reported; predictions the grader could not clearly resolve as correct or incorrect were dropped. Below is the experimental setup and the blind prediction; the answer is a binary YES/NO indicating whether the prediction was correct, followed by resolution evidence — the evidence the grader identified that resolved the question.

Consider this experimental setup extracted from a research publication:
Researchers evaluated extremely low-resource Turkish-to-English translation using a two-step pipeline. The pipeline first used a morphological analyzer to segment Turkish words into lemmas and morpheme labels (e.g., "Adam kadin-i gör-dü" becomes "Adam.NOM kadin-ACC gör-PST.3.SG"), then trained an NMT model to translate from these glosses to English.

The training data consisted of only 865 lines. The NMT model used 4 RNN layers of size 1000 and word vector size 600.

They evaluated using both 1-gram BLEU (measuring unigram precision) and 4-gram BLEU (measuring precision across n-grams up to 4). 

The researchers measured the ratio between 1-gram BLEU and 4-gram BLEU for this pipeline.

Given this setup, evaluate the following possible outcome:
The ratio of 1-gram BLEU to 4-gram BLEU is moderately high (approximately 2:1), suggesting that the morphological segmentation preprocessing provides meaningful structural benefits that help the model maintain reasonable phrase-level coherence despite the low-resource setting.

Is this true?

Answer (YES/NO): NO